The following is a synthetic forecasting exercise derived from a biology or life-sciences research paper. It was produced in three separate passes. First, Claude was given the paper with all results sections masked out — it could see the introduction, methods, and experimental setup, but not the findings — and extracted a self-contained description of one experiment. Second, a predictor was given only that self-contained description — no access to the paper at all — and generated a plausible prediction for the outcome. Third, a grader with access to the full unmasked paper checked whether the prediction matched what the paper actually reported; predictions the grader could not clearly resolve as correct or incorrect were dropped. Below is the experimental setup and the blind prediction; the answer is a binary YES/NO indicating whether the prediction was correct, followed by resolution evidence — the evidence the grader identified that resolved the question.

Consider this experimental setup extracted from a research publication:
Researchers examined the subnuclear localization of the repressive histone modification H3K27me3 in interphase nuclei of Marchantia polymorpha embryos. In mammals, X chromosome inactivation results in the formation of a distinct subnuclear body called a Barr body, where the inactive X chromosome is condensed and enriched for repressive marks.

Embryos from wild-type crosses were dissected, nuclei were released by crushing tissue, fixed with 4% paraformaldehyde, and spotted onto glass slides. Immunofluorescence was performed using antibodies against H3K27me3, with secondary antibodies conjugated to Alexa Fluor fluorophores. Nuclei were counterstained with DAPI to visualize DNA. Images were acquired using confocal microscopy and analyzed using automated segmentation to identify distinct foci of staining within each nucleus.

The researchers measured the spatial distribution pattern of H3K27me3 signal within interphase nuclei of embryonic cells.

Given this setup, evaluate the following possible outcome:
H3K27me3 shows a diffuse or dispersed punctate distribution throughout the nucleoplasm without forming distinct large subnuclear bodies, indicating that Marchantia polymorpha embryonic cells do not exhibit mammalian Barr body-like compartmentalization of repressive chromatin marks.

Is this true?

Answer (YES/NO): NO